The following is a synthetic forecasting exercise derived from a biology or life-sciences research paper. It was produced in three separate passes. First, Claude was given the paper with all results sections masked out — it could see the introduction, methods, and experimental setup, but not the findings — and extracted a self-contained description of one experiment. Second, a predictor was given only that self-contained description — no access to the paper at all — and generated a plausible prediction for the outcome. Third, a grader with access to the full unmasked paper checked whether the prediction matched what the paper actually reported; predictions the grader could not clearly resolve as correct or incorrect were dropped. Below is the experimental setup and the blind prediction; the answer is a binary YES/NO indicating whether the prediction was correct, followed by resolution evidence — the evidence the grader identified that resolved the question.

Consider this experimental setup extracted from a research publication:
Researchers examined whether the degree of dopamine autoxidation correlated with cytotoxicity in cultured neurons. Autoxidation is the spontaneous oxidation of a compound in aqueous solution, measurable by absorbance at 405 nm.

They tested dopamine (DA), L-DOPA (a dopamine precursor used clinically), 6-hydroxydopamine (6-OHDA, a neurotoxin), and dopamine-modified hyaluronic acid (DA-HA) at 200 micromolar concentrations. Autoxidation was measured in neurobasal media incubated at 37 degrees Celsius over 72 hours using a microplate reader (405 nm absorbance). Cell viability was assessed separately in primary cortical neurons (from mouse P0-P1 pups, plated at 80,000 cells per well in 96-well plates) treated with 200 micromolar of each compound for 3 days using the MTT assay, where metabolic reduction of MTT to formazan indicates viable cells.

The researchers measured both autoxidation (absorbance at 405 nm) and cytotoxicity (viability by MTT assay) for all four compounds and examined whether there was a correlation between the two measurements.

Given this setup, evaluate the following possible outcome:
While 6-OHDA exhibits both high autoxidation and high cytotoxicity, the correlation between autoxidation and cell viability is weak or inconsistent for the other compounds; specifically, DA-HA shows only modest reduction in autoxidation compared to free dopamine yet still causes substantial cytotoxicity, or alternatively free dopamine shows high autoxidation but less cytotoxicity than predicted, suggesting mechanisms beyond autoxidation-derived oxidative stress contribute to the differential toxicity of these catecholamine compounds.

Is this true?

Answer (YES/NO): NO